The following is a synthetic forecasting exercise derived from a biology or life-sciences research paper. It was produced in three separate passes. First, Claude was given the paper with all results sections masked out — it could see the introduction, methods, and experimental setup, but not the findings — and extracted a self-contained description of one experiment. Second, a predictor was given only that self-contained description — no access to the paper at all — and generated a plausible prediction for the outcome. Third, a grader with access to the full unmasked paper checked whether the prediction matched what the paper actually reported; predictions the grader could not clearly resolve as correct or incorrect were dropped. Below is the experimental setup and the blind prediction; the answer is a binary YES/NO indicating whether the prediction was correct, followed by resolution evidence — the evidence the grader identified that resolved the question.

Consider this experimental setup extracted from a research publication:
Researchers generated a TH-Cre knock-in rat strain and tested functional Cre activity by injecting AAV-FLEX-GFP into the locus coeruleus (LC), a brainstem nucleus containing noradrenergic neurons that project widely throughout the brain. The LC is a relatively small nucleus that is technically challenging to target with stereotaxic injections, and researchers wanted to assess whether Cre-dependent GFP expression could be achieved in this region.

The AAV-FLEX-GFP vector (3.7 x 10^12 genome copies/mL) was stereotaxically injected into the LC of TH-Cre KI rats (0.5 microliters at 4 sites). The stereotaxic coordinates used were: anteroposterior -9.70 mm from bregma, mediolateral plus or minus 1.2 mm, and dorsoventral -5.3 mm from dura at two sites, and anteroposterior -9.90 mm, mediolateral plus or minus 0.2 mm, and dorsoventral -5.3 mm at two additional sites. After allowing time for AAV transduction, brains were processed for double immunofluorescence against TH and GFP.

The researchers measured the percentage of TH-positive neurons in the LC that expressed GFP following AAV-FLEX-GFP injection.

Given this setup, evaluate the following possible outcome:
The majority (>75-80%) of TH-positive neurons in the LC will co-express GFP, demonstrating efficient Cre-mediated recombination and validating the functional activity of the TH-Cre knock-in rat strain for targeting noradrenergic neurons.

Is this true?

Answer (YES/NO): YES